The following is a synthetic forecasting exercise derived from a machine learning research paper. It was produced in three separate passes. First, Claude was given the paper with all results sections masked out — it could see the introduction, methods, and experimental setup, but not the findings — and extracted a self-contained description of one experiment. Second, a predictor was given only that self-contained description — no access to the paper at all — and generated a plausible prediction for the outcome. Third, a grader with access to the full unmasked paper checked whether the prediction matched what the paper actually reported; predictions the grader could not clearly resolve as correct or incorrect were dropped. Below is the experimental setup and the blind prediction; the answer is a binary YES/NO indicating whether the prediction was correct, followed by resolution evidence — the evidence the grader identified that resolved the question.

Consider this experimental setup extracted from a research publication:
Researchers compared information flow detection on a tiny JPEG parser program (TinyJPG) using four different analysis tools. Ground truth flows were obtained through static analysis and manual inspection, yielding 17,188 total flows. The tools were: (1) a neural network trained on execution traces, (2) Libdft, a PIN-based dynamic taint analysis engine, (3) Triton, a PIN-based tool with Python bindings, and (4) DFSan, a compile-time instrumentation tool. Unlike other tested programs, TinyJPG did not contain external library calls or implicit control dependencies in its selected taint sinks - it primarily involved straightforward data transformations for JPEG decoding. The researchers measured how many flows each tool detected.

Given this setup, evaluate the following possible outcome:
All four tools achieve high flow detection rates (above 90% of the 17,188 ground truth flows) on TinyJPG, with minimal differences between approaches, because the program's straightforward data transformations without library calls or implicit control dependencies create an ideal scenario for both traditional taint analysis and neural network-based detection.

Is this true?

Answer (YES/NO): NO